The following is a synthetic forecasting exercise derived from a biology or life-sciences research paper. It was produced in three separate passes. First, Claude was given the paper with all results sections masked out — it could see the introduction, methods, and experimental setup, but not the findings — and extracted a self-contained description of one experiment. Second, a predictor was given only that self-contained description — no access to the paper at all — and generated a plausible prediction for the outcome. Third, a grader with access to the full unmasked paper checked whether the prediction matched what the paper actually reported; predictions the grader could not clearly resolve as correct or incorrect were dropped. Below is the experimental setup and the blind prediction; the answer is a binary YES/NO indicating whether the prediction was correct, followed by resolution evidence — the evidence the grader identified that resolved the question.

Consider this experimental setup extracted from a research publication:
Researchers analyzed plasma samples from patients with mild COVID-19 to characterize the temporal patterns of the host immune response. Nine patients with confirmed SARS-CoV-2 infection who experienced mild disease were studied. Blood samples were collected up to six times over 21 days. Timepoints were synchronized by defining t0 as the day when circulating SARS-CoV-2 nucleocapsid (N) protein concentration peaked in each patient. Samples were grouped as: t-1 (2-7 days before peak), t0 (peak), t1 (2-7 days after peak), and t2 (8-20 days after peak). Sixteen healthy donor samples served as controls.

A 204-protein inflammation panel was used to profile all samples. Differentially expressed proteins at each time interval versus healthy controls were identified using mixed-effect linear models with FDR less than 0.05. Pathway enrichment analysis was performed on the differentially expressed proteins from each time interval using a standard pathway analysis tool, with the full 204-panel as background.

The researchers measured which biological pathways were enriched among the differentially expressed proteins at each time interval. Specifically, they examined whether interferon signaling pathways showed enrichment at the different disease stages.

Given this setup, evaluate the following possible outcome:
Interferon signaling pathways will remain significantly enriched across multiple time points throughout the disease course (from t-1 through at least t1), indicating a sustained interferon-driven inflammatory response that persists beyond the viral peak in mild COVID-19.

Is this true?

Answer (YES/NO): YES